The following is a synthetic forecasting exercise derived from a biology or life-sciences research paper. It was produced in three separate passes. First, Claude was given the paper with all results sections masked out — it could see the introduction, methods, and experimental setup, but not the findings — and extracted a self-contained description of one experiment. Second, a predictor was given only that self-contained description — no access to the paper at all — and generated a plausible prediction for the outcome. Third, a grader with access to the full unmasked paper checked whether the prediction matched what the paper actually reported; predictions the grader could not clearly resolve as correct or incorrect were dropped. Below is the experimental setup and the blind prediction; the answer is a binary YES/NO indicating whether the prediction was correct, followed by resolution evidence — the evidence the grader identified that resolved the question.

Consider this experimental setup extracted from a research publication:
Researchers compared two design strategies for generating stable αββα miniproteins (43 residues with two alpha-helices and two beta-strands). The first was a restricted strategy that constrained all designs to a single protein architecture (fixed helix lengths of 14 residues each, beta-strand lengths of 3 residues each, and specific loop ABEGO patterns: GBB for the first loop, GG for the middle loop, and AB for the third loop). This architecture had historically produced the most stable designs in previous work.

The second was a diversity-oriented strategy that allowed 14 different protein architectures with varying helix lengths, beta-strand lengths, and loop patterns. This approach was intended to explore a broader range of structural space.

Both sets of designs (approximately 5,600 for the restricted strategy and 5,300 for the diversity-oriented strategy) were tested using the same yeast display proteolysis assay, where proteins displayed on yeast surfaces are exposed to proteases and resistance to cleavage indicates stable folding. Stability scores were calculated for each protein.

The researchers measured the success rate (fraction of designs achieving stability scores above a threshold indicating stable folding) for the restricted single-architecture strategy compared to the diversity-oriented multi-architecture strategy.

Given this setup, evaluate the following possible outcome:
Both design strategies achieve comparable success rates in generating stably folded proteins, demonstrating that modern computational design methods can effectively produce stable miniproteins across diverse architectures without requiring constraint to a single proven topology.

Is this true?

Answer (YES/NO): NO